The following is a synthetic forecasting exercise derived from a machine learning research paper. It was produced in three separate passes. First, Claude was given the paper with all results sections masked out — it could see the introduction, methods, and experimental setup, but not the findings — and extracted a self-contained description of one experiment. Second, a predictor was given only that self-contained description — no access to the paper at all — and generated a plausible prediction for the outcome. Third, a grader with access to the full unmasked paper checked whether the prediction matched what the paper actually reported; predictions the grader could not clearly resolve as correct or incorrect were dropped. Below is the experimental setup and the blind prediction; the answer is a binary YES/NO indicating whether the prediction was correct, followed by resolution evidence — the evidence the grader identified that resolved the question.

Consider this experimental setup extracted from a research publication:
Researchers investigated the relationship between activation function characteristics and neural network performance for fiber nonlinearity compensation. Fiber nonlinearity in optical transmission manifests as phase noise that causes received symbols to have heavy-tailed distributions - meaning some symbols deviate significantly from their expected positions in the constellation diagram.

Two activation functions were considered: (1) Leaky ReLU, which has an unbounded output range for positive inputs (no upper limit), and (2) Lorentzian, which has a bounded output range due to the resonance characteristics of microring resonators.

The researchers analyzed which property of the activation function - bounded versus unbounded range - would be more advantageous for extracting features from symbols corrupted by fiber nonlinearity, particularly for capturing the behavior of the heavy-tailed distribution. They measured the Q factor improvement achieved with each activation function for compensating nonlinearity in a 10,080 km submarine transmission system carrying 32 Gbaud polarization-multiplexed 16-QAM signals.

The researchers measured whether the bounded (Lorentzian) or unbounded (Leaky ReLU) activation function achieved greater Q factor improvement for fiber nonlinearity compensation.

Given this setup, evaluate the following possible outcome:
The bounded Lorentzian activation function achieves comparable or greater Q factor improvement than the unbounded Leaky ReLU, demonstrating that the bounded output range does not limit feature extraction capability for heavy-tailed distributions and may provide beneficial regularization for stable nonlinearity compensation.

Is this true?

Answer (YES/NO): NO